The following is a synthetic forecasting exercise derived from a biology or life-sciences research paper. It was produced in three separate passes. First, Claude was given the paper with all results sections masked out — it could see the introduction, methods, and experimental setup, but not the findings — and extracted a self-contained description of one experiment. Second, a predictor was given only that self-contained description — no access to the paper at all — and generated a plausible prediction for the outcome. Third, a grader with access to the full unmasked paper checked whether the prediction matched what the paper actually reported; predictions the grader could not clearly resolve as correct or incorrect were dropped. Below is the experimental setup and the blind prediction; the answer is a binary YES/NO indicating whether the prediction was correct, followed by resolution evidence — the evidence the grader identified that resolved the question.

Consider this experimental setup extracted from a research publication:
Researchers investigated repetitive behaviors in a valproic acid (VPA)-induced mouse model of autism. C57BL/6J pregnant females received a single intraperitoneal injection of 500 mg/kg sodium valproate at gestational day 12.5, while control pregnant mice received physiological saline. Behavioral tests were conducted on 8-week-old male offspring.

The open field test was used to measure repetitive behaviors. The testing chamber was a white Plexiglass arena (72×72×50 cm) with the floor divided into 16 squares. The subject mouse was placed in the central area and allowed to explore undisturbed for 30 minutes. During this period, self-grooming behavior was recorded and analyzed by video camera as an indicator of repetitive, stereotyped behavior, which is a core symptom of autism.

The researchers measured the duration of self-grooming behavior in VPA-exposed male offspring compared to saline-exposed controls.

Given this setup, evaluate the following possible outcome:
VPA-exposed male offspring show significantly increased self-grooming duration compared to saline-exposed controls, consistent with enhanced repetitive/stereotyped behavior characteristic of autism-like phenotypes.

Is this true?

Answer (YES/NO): YES